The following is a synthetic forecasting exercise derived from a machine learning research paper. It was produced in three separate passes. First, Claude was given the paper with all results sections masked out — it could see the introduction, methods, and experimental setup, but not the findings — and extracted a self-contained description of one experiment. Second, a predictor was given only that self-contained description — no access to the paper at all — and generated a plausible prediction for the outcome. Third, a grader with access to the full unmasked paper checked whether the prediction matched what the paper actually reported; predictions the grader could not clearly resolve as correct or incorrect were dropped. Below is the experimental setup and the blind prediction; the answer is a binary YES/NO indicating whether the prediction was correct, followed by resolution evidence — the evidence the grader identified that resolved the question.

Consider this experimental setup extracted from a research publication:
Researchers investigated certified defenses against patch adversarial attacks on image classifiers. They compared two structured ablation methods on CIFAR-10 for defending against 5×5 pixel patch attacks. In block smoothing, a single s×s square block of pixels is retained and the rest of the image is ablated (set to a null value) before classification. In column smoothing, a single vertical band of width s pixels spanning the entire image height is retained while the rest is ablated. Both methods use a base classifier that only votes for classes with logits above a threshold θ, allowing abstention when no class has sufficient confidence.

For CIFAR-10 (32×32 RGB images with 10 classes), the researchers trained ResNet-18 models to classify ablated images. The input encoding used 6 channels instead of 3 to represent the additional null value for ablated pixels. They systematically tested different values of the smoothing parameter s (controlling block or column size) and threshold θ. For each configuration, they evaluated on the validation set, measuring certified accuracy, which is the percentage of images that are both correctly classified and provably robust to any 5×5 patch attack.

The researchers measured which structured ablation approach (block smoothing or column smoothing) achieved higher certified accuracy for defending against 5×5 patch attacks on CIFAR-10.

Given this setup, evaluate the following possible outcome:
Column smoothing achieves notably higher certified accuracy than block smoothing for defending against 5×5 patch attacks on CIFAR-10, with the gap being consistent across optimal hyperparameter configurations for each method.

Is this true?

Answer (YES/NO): NO